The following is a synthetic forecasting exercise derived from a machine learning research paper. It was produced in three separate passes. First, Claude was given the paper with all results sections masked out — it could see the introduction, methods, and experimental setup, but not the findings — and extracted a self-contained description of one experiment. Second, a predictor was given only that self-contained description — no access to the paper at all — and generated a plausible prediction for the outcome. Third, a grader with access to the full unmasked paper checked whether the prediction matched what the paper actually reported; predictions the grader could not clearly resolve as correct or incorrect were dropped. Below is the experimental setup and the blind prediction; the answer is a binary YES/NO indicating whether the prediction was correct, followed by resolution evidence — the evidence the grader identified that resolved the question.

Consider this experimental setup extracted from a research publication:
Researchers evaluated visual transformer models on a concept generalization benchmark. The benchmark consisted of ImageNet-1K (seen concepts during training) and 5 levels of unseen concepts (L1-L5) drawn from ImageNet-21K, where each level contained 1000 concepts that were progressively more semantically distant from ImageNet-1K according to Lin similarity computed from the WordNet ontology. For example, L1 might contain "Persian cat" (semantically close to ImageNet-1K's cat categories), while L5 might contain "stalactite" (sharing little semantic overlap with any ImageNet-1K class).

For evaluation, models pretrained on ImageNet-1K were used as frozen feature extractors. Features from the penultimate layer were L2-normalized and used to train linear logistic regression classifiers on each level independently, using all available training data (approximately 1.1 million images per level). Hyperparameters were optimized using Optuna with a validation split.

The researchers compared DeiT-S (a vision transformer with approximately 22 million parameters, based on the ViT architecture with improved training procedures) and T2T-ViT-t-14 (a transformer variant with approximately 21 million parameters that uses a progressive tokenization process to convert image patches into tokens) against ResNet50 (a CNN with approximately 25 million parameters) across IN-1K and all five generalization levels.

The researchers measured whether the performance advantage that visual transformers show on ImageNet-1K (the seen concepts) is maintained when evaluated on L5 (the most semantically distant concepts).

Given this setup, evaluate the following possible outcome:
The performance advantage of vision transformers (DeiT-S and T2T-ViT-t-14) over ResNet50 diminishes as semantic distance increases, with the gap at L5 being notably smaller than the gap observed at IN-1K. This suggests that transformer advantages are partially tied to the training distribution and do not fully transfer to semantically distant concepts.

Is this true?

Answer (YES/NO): YES